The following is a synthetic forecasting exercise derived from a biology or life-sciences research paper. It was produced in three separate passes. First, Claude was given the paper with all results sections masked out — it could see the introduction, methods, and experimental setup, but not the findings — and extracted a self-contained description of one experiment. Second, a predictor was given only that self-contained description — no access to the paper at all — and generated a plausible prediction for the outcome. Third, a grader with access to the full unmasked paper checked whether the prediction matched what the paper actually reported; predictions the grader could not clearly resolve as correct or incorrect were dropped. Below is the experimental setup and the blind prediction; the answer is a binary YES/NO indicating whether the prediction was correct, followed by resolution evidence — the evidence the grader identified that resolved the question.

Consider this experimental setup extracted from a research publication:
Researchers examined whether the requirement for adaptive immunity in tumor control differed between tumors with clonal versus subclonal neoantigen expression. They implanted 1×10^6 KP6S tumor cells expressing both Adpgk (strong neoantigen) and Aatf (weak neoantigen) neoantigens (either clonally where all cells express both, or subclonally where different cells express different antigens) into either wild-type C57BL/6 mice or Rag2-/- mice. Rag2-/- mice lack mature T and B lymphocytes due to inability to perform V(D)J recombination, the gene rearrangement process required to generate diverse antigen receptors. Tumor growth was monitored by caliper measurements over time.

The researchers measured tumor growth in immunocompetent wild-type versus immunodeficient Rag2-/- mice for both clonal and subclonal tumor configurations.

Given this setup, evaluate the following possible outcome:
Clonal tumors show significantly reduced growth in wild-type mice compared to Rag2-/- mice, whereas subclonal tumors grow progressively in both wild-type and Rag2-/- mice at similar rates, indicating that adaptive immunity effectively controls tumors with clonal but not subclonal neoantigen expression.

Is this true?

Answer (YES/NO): YES